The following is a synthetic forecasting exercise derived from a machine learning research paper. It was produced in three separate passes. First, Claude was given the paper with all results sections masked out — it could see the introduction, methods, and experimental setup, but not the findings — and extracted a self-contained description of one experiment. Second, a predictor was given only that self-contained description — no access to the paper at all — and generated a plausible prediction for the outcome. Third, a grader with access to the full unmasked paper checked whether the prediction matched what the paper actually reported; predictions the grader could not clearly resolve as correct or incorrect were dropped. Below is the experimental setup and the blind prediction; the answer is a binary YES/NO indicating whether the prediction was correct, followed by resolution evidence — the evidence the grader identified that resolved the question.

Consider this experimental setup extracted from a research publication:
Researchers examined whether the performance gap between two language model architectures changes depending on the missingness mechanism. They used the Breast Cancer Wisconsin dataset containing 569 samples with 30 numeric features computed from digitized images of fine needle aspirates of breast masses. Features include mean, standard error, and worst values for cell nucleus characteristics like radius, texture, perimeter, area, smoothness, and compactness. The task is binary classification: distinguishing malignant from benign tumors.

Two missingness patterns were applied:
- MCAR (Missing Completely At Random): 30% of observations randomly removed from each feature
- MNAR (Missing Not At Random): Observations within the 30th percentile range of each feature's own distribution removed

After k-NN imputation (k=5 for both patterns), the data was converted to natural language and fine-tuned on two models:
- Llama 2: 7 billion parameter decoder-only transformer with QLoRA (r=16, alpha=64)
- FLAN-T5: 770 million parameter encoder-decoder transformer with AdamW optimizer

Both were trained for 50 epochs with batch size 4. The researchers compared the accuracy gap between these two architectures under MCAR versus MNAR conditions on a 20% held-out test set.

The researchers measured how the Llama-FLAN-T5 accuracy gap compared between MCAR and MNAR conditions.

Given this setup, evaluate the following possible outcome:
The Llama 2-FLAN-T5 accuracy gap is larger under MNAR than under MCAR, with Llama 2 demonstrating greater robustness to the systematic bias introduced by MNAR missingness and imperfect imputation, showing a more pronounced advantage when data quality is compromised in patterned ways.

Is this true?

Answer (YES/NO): YES